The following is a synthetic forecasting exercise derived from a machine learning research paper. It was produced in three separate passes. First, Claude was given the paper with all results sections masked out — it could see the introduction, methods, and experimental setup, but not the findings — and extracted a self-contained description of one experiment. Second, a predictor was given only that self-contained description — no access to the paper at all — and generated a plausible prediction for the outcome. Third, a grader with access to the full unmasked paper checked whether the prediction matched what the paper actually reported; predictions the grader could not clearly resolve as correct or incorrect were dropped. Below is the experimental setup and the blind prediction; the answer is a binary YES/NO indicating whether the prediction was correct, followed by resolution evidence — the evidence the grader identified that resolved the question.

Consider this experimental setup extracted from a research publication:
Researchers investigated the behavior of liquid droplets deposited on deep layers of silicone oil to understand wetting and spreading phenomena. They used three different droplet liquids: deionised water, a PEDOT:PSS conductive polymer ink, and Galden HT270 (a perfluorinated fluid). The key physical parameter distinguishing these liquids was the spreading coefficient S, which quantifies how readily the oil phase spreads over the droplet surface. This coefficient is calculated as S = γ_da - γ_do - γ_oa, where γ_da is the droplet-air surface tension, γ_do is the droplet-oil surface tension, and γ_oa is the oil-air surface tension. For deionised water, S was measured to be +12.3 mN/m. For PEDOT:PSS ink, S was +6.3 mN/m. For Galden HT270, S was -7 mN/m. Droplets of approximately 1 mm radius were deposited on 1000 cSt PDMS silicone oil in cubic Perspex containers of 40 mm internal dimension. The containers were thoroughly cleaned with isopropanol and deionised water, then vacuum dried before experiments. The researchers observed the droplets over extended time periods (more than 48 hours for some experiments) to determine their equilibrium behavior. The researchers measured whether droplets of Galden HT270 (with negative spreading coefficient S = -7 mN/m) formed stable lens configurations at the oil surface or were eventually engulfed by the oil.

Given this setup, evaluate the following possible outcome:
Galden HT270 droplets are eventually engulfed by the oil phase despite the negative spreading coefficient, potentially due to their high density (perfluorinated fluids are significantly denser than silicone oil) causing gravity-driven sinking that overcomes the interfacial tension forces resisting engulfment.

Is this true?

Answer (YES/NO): NO